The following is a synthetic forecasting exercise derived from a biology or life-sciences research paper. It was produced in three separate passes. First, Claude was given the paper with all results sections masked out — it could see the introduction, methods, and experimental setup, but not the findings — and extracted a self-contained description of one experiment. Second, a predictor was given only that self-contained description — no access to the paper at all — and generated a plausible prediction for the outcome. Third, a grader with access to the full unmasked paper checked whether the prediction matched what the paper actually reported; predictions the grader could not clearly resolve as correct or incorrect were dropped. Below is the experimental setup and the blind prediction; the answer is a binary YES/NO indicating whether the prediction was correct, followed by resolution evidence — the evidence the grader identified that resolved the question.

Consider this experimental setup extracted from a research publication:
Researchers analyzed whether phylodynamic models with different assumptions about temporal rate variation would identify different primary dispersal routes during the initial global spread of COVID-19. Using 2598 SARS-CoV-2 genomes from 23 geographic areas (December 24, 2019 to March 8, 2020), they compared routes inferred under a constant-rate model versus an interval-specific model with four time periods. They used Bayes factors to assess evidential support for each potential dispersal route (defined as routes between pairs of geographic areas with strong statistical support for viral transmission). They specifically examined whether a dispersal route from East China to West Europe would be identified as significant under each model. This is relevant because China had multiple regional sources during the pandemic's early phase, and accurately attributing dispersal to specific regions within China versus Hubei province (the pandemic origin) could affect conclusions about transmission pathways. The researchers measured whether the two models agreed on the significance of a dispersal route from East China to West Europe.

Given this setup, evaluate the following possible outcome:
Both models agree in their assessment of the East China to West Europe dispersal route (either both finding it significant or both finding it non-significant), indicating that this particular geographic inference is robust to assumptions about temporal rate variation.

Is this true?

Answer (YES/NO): NO